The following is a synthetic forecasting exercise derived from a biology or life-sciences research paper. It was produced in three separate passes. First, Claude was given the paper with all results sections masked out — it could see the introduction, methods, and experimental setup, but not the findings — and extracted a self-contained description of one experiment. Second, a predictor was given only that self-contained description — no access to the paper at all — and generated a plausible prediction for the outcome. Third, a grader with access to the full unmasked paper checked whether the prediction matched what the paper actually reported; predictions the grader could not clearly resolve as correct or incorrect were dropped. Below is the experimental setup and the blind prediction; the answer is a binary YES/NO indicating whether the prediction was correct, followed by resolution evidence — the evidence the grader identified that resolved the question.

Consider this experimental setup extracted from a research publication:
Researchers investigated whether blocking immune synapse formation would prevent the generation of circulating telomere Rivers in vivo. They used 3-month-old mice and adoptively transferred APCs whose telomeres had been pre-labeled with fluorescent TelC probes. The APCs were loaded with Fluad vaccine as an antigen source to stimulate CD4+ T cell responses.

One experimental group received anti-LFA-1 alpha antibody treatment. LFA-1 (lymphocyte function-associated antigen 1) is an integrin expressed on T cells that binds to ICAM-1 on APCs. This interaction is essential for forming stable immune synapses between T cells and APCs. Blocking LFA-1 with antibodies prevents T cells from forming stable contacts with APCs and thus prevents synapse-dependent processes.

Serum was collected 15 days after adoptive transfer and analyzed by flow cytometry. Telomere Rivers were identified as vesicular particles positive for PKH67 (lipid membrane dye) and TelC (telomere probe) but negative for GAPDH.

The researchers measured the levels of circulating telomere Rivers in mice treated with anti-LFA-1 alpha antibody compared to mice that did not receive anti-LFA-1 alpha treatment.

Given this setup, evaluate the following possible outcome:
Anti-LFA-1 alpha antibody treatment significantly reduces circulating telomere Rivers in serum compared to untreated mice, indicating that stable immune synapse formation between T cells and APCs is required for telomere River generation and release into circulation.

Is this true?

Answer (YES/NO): YES